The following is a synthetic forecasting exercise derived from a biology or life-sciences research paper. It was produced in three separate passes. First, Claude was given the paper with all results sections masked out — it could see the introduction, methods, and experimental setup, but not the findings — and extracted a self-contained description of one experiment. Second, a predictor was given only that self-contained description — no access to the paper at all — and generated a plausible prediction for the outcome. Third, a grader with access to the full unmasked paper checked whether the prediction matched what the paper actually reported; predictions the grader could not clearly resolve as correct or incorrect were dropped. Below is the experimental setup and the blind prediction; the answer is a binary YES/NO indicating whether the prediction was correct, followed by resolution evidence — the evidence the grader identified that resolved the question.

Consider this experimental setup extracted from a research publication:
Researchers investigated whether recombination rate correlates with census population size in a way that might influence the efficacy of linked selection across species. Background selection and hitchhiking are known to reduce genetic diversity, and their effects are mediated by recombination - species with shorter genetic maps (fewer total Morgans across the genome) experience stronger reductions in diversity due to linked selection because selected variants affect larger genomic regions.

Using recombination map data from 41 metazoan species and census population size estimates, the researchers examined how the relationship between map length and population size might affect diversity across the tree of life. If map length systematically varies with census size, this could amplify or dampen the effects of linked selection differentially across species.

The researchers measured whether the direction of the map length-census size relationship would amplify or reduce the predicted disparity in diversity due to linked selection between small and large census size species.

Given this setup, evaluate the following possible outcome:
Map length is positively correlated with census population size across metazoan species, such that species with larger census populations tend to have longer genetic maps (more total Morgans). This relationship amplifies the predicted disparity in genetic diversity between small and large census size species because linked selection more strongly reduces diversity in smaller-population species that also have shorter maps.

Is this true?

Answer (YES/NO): NO